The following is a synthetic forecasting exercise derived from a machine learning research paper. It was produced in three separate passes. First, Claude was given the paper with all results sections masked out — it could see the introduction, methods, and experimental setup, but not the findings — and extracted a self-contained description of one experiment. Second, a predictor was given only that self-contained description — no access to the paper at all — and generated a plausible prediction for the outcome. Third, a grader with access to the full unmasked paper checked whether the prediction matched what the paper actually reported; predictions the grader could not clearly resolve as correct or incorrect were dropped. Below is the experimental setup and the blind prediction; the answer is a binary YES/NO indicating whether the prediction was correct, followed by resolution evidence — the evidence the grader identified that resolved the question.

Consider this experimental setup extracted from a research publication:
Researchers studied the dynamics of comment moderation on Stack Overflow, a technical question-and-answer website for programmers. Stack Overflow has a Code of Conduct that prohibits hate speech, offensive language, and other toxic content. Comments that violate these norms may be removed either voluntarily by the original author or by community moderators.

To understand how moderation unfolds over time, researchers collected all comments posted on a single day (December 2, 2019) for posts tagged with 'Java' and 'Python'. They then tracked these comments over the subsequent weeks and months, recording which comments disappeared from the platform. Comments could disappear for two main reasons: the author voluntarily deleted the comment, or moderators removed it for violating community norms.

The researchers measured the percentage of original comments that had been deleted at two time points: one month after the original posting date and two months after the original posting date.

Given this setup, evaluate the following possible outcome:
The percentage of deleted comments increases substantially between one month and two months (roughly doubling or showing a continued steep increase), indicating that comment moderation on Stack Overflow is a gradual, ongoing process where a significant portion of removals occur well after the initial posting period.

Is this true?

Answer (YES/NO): NO